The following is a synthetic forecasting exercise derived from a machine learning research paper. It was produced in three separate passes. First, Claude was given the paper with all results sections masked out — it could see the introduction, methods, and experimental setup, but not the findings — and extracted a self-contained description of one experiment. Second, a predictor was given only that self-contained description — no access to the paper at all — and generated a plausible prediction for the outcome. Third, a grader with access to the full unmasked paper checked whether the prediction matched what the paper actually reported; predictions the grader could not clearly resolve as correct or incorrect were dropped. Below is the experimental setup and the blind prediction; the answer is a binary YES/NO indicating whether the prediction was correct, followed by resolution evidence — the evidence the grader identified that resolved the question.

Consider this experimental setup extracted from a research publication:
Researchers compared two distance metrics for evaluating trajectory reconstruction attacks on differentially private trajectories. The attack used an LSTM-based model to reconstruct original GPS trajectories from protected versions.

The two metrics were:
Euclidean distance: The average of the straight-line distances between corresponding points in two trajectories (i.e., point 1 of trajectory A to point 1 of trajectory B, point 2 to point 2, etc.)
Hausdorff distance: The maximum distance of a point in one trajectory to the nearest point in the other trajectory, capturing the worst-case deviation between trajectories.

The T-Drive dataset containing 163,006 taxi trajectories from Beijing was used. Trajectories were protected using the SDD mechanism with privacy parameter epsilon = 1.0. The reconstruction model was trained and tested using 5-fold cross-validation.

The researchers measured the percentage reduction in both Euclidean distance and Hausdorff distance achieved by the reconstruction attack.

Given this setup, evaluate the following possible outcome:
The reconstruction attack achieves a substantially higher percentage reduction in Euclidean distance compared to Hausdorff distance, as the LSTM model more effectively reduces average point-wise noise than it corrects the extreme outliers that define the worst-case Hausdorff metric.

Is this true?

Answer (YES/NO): NO